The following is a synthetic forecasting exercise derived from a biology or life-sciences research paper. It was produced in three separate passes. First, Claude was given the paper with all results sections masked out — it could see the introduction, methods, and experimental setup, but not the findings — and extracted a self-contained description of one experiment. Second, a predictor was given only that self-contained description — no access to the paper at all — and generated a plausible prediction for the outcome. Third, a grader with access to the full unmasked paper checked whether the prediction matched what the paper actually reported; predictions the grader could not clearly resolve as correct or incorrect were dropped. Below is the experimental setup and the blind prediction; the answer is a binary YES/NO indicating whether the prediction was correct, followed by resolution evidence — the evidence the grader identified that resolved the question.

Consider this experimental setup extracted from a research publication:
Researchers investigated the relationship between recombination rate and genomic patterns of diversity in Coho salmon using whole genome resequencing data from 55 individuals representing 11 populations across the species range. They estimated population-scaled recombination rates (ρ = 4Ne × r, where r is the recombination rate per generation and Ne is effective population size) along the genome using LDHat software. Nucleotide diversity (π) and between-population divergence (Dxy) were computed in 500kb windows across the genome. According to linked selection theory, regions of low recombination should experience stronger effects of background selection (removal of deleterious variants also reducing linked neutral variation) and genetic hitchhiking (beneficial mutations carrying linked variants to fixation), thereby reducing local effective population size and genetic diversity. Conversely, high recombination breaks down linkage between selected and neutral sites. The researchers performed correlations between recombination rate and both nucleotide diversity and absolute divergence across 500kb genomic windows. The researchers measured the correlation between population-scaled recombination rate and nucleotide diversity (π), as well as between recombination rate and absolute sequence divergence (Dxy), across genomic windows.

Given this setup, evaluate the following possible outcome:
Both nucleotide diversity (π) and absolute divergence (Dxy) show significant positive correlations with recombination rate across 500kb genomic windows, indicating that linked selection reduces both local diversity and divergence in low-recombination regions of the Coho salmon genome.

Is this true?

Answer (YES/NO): YES